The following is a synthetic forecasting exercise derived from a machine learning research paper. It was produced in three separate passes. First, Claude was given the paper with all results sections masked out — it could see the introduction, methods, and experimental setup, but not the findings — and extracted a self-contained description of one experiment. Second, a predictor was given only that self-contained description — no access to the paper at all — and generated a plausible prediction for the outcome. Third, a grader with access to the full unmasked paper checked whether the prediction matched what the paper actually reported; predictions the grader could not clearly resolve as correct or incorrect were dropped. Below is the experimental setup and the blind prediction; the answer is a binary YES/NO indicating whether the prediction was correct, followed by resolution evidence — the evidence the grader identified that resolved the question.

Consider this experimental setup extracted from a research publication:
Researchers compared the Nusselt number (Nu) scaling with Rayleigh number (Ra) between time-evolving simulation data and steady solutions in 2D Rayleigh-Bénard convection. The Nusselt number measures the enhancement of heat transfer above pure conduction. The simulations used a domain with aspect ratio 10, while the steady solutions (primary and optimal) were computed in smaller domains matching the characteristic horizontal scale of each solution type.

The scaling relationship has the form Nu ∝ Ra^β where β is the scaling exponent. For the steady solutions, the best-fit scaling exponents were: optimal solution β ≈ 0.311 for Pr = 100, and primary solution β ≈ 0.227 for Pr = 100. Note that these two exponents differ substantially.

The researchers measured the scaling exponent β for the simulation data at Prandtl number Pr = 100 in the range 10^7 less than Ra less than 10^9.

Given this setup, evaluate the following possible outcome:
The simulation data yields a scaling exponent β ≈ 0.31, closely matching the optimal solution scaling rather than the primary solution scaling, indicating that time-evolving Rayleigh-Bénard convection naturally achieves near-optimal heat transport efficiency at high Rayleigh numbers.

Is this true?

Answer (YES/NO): NO